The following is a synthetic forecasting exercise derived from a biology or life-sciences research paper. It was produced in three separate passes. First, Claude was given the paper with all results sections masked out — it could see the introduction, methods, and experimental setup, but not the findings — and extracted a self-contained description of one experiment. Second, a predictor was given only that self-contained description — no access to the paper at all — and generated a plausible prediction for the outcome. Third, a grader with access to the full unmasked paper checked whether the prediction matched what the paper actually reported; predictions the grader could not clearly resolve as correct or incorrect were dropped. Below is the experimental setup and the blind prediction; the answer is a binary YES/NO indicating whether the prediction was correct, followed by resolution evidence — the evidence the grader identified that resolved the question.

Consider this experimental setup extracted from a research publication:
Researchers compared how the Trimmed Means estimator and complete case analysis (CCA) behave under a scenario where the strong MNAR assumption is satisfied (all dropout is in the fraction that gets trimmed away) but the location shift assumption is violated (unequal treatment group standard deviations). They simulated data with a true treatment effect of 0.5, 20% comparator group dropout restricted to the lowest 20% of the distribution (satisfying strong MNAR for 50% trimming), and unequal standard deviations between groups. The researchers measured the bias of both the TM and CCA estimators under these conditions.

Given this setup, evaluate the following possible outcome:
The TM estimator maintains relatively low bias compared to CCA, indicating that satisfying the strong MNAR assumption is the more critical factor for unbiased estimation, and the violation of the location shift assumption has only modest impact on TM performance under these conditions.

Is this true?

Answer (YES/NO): NO